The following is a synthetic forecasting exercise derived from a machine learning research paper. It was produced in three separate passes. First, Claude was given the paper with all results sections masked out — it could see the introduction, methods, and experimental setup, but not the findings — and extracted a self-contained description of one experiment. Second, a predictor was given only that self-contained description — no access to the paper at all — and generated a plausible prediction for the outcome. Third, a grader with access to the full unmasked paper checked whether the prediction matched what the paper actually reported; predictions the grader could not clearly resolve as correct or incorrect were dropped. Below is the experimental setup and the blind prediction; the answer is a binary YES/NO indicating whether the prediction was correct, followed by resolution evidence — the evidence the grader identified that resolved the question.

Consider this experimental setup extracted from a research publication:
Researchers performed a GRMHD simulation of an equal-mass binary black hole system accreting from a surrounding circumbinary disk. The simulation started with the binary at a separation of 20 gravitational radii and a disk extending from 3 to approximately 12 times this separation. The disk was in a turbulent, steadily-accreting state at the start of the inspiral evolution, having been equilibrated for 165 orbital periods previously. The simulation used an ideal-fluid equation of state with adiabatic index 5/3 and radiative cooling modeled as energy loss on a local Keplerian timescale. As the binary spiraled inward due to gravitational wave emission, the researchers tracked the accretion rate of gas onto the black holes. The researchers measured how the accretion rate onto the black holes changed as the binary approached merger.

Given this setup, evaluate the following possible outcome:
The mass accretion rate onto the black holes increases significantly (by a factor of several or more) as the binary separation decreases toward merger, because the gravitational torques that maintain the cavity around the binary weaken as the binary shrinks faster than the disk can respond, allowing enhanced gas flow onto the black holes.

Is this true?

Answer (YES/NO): NO